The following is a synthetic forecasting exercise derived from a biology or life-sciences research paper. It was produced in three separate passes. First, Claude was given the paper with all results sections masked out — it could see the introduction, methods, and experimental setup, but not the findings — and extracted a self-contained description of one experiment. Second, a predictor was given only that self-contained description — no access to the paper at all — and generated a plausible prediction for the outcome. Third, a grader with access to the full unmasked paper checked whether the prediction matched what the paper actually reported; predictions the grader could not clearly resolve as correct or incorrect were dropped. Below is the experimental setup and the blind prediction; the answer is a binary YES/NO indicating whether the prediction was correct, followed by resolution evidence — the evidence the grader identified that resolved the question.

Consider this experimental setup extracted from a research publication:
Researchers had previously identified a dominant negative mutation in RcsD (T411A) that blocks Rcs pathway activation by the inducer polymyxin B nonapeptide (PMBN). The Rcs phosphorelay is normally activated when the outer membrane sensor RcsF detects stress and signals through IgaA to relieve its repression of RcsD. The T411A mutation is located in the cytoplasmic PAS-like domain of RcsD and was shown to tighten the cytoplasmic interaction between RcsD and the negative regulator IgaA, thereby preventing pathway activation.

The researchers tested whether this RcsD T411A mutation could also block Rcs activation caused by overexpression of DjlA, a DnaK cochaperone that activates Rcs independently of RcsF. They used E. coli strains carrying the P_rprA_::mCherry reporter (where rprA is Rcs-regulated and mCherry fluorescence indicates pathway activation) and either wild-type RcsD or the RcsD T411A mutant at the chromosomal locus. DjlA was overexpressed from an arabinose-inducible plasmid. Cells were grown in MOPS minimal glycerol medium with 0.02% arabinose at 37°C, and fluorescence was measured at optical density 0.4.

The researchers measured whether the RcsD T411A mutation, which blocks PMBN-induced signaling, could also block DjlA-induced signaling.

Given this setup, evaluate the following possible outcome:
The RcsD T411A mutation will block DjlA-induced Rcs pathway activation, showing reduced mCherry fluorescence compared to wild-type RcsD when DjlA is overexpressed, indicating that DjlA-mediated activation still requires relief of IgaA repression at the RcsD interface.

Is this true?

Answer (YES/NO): NO